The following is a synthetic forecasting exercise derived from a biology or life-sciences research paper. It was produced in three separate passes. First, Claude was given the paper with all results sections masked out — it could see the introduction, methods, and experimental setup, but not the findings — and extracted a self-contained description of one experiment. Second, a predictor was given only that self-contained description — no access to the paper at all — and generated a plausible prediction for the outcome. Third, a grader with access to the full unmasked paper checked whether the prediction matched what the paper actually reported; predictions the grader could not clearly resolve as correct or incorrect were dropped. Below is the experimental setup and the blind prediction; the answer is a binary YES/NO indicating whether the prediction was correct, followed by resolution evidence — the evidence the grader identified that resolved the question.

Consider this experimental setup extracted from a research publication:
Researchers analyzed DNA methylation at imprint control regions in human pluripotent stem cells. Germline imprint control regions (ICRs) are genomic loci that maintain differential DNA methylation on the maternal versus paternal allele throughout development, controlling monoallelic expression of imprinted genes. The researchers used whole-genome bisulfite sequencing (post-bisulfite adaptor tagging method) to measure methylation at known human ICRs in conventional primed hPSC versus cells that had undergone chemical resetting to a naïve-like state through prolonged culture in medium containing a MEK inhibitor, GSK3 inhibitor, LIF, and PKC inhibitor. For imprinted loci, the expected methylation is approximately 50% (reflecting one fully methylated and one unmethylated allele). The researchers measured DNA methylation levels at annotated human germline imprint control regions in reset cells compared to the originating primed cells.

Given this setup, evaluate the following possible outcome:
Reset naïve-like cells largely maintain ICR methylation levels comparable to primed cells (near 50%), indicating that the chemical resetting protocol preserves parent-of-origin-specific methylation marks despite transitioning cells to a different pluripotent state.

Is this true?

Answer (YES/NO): NO